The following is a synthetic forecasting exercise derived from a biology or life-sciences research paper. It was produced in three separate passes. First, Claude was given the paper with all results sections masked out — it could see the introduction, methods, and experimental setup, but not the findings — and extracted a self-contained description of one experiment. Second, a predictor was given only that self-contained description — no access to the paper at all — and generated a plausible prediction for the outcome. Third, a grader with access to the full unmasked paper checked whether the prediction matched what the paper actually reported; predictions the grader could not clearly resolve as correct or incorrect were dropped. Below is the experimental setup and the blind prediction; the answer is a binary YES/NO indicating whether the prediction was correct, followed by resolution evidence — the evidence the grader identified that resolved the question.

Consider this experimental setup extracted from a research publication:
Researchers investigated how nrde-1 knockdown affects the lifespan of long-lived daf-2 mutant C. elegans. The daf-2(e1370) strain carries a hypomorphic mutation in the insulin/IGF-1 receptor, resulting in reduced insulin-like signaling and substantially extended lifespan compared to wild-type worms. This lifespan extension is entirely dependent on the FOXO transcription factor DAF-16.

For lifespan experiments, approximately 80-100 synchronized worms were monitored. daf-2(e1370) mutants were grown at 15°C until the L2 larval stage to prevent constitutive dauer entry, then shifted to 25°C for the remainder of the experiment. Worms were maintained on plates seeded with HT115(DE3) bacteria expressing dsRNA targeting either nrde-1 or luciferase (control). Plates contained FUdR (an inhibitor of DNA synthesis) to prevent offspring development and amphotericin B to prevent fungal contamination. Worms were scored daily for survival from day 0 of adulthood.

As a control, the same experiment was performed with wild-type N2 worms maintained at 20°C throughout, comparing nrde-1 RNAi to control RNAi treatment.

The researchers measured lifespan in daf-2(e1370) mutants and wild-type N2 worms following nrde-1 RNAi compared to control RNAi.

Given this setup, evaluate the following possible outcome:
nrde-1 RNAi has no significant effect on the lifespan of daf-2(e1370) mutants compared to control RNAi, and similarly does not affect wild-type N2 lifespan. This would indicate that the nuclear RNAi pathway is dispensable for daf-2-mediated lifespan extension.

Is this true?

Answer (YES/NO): NO